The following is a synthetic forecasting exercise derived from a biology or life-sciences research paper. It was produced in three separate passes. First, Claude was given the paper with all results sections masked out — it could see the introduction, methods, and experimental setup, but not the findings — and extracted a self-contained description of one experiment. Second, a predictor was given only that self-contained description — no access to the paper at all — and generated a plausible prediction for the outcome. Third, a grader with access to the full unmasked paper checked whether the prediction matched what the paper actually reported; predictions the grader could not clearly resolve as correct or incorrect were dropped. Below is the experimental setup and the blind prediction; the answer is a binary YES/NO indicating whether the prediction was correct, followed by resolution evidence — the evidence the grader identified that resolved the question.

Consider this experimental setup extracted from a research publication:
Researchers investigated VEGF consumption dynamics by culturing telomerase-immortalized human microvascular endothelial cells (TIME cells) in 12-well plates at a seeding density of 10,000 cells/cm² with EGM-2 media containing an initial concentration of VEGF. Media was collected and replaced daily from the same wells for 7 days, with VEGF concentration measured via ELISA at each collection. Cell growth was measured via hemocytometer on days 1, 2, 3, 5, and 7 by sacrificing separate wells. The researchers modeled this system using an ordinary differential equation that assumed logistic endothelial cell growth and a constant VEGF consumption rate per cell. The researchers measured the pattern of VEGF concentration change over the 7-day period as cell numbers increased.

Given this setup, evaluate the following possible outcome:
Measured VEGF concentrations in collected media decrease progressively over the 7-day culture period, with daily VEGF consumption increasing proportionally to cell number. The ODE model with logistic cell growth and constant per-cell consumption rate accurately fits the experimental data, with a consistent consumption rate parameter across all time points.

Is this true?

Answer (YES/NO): YES